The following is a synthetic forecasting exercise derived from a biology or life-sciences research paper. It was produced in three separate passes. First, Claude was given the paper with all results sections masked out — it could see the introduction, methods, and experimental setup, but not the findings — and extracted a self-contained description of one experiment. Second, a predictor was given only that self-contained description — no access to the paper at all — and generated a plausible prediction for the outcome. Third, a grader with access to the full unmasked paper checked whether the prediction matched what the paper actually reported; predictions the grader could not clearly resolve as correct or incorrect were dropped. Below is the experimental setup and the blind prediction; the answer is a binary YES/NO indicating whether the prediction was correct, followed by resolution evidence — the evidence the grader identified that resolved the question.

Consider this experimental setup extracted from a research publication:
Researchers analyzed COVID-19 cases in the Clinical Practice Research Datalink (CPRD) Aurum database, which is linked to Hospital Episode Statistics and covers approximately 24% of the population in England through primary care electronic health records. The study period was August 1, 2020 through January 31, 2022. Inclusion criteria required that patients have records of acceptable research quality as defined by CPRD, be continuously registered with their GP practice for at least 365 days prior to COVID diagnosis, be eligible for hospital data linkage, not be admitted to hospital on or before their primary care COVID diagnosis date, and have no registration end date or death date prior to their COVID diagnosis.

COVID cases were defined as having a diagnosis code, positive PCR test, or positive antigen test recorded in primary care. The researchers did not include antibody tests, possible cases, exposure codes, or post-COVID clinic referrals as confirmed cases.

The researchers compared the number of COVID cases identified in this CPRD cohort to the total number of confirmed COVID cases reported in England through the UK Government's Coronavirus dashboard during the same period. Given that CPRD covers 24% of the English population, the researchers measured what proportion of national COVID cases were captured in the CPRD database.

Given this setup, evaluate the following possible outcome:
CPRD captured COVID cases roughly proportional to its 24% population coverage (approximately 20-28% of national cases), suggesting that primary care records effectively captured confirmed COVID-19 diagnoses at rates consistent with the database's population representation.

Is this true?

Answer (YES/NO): NO